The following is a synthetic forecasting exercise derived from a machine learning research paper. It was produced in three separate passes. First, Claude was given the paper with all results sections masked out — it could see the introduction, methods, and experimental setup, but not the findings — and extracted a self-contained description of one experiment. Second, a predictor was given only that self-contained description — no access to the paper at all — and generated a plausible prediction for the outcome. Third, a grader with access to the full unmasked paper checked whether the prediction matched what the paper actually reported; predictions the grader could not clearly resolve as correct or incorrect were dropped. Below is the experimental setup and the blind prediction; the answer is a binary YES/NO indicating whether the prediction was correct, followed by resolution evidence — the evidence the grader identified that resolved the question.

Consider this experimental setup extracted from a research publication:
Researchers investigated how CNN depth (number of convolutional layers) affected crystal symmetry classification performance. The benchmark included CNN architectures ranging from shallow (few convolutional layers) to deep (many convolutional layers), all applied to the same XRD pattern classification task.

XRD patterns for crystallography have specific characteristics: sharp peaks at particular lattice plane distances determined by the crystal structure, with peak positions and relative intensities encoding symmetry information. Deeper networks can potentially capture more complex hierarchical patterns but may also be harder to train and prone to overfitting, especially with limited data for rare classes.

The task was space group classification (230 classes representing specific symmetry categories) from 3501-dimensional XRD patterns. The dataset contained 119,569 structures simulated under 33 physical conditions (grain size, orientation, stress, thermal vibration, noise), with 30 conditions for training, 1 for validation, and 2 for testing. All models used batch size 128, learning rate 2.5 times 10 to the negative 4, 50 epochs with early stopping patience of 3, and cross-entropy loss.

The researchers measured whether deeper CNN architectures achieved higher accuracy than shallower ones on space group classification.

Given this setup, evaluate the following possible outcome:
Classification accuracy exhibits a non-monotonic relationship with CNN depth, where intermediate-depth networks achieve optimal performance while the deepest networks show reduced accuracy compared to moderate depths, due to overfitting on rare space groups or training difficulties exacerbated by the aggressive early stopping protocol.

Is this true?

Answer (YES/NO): NO